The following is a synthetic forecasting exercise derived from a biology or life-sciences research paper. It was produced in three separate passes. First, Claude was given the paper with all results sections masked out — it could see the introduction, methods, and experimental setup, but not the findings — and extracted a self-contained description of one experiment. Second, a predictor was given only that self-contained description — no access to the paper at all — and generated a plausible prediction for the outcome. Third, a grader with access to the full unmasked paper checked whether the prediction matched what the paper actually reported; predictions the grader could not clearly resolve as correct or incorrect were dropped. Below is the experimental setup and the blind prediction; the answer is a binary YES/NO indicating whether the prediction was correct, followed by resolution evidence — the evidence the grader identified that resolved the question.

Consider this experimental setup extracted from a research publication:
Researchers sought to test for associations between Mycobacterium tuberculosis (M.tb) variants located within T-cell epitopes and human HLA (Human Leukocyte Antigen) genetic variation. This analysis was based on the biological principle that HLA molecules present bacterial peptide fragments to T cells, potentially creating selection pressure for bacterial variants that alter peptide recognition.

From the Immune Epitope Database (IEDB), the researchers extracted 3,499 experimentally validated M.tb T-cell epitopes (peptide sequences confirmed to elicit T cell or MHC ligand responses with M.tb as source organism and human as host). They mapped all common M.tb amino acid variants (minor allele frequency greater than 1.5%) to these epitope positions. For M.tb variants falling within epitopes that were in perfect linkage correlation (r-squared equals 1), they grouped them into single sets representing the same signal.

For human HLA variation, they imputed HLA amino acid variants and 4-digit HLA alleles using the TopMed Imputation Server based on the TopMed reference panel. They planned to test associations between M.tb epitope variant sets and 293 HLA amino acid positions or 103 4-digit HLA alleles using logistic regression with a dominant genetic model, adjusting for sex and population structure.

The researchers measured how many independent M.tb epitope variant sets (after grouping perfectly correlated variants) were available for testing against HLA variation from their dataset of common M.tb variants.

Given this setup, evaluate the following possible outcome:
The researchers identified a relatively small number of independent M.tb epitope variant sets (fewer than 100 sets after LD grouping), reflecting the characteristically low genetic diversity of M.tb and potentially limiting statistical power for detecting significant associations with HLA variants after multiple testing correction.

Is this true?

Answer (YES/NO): YES